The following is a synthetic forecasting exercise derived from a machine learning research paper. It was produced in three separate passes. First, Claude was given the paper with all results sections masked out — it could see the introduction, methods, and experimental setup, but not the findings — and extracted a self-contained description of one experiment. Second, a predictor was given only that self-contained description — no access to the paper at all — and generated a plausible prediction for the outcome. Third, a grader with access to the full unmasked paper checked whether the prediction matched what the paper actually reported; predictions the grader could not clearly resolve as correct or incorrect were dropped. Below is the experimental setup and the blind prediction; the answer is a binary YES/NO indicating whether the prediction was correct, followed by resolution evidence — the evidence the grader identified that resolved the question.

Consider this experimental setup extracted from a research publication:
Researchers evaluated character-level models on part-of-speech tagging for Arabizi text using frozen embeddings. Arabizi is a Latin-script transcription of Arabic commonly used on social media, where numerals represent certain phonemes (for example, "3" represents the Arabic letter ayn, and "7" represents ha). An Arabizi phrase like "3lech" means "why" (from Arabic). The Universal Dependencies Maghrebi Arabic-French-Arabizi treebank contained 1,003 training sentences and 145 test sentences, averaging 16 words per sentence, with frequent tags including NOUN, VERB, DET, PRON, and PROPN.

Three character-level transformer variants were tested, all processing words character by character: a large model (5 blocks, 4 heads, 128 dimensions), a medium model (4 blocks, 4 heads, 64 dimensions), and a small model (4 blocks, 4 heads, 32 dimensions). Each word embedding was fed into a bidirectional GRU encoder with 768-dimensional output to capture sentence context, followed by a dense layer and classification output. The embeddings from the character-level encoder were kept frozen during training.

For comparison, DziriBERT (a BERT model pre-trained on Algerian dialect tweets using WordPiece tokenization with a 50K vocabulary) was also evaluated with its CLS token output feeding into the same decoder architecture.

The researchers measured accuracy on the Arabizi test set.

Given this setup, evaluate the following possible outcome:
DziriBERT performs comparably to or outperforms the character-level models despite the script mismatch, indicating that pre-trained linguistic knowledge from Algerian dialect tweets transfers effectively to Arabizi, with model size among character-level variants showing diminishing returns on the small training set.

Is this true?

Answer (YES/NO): YES